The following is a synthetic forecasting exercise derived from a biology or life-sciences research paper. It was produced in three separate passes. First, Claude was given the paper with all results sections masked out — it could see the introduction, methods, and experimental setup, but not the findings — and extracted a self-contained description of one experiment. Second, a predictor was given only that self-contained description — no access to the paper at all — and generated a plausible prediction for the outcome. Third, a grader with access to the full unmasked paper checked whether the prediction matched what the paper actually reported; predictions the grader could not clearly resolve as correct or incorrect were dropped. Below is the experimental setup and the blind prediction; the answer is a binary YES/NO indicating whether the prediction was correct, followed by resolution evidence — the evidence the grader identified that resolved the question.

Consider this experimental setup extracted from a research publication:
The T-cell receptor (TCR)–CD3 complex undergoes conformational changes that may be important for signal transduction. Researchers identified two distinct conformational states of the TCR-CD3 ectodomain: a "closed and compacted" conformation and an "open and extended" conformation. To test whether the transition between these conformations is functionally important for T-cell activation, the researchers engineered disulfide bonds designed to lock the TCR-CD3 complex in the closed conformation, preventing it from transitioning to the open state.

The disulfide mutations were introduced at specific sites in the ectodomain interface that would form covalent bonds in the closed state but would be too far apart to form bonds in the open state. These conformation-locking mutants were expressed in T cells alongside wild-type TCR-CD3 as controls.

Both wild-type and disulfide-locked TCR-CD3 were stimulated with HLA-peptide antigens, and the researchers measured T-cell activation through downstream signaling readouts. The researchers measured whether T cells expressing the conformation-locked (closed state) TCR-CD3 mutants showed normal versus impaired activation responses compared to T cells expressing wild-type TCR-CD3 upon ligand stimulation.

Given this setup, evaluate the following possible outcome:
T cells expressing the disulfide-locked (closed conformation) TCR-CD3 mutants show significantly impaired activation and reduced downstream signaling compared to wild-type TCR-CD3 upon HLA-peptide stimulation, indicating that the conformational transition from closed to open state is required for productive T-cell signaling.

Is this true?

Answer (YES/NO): YES